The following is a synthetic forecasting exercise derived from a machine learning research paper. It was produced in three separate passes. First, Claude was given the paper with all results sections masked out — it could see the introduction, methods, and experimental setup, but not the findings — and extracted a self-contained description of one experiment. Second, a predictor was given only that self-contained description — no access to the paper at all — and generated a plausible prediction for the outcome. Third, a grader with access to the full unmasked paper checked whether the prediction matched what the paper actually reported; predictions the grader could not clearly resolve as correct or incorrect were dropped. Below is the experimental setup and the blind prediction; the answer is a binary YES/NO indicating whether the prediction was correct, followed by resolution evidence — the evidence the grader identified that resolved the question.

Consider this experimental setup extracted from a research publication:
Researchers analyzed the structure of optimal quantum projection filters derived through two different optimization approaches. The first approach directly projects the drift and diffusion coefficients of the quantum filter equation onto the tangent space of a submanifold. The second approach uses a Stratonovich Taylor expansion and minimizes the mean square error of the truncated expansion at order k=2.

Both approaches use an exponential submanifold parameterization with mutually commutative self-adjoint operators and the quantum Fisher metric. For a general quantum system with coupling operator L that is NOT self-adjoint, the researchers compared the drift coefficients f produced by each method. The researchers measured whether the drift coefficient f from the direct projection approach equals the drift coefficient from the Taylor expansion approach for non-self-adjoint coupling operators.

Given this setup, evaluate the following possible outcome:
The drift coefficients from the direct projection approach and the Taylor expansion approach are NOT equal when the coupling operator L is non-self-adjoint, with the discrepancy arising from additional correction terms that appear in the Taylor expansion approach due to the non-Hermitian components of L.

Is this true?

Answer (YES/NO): YES